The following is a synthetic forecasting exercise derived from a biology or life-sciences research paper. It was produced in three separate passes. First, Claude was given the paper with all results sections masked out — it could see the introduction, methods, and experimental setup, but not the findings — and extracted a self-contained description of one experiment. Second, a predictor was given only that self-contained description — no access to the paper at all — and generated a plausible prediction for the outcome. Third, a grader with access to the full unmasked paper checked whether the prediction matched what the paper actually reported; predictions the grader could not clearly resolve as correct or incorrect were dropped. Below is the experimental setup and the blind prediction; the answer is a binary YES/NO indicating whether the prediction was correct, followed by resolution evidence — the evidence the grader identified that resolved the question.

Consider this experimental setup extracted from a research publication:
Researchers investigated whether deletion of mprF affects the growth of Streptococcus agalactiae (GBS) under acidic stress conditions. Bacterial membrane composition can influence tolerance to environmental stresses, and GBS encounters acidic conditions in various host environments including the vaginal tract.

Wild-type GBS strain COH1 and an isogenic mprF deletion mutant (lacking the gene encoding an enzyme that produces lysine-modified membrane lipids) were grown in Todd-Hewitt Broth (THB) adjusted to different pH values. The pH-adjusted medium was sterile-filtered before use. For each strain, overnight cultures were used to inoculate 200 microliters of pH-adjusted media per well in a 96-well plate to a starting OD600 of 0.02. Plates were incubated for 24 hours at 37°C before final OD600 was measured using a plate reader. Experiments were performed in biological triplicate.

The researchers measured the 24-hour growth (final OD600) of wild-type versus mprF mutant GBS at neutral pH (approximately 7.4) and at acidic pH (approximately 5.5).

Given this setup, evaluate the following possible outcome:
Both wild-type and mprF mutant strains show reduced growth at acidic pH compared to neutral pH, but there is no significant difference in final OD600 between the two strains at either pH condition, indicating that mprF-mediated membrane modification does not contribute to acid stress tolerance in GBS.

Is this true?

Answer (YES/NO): NO